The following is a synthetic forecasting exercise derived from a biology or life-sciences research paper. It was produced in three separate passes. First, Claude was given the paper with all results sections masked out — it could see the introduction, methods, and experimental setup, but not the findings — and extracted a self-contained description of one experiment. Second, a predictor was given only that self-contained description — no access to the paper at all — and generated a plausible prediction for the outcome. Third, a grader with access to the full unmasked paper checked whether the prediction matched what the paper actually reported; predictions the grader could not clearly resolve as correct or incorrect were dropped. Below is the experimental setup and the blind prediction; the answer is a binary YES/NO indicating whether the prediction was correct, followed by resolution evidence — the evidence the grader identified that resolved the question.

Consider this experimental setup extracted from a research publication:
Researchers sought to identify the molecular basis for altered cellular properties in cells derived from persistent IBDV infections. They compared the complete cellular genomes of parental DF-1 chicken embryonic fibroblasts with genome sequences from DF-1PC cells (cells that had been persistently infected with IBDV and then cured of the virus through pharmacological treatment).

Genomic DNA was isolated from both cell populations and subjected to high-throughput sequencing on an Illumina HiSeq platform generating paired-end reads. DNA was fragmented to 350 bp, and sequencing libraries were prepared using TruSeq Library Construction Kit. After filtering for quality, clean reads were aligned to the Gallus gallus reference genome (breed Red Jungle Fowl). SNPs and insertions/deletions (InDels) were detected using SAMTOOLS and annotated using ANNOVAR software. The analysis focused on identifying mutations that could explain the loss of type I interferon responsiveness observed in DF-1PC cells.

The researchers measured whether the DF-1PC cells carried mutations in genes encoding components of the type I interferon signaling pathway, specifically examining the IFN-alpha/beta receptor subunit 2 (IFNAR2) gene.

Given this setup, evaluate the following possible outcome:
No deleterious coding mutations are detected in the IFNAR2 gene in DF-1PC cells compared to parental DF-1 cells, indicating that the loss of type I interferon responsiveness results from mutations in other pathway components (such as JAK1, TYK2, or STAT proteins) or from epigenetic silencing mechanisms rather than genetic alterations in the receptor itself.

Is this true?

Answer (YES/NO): NO